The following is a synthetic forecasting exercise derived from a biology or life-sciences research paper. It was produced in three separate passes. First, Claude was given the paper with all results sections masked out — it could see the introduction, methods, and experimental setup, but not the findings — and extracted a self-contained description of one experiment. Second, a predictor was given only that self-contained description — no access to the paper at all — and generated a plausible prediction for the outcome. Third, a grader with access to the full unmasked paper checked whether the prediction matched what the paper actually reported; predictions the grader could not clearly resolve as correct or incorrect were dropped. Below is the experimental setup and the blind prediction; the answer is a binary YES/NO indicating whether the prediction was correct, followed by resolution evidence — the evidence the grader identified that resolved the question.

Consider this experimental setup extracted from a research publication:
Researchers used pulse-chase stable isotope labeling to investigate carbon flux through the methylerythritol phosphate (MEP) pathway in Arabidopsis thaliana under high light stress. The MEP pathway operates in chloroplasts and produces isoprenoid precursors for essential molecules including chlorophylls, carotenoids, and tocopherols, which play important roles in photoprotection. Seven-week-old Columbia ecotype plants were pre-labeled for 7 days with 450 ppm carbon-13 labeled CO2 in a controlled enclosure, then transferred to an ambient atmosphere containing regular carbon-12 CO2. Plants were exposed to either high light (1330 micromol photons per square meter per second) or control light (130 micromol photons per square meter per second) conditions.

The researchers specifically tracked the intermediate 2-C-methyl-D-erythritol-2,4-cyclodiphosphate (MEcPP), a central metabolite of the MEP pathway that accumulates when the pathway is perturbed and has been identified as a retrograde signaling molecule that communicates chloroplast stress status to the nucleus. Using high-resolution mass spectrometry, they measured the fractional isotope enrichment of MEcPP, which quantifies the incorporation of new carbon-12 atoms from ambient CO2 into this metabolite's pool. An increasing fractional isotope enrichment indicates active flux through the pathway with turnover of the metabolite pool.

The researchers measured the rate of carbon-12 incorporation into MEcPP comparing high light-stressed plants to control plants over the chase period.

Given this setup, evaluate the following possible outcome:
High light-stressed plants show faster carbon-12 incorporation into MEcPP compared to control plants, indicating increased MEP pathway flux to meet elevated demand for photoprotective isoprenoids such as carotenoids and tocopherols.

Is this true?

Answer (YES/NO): YES